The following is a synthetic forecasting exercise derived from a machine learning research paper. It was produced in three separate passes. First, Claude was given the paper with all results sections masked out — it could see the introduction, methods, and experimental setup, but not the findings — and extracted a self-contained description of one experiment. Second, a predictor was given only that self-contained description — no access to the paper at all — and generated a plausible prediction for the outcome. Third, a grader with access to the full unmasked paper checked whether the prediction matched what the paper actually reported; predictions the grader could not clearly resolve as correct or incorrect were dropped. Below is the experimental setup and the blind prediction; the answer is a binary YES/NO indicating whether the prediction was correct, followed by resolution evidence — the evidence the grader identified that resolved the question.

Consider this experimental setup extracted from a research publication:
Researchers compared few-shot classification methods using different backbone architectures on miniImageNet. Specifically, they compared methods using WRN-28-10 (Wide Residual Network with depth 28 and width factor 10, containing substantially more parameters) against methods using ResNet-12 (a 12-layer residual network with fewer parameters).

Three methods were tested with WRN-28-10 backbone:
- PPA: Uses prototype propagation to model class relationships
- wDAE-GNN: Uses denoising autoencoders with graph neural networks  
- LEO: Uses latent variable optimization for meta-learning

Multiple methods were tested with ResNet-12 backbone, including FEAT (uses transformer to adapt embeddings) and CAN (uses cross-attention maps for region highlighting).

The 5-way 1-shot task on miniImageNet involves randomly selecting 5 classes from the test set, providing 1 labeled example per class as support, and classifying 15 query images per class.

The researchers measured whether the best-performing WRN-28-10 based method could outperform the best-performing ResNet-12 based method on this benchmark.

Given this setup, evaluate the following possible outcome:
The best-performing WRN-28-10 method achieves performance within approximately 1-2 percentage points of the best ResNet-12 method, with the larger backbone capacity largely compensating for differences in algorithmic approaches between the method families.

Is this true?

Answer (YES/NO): NO